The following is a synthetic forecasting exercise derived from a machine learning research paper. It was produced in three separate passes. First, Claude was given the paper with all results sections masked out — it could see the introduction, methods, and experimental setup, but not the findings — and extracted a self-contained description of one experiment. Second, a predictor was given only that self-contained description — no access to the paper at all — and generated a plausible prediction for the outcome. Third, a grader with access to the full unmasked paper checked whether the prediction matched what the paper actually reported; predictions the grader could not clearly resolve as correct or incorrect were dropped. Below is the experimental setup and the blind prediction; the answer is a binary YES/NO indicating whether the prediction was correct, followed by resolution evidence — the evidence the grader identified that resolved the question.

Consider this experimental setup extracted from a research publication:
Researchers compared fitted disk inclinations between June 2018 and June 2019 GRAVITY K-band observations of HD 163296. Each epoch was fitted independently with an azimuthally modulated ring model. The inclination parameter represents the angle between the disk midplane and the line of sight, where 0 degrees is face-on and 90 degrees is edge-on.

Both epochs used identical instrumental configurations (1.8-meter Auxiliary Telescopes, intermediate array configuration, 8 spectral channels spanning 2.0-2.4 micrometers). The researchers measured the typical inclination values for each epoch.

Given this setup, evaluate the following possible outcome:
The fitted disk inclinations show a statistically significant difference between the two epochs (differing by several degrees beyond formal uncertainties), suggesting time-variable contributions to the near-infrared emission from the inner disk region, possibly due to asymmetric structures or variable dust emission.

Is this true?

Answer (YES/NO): YES